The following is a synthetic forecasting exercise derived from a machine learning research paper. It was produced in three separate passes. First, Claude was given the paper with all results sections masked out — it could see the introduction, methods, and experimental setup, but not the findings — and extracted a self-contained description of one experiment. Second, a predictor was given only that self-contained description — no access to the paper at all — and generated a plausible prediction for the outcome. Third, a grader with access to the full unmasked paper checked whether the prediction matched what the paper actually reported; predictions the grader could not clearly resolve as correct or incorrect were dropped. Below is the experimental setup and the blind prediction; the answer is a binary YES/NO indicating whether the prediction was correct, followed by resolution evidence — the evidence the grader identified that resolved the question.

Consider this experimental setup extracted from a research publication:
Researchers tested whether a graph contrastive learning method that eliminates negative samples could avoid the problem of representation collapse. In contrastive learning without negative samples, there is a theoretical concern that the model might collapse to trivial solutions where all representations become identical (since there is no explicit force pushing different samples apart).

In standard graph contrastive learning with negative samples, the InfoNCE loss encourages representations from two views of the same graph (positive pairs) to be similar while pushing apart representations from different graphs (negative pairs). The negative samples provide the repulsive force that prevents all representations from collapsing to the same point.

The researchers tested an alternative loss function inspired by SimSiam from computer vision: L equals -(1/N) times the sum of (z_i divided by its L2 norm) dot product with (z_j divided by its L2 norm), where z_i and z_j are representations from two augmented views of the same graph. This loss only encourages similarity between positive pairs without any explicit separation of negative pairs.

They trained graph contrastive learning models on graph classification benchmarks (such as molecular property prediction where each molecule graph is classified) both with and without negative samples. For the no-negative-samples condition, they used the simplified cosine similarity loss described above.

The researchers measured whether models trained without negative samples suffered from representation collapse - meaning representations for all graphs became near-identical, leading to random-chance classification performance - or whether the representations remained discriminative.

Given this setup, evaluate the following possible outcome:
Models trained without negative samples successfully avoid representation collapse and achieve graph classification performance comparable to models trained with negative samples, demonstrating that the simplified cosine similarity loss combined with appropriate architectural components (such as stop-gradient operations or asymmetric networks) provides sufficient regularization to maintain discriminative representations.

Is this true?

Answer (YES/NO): NO